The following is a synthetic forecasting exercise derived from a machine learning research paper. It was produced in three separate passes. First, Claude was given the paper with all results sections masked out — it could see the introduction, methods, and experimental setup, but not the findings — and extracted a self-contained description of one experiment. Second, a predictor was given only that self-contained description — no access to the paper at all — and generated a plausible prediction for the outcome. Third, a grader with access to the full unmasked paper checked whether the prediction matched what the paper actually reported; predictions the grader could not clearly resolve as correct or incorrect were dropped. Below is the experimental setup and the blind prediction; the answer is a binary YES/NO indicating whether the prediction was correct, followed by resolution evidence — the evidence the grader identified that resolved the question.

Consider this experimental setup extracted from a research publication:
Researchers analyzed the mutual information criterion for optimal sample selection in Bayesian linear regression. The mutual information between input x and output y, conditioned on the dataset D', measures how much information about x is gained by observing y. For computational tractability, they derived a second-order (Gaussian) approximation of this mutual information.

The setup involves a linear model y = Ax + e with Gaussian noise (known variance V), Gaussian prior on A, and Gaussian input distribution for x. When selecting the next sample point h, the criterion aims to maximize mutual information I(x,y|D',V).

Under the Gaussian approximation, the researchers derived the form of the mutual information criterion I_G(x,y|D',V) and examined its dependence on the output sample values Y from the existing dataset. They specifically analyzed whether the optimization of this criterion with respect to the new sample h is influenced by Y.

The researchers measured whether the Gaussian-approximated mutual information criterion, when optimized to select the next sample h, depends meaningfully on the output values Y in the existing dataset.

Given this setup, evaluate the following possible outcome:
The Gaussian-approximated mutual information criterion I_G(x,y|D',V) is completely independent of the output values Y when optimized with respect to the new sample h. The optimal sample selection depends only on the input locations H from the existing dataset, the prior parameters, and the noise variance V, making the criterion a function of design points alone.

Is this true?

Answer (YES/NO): YES